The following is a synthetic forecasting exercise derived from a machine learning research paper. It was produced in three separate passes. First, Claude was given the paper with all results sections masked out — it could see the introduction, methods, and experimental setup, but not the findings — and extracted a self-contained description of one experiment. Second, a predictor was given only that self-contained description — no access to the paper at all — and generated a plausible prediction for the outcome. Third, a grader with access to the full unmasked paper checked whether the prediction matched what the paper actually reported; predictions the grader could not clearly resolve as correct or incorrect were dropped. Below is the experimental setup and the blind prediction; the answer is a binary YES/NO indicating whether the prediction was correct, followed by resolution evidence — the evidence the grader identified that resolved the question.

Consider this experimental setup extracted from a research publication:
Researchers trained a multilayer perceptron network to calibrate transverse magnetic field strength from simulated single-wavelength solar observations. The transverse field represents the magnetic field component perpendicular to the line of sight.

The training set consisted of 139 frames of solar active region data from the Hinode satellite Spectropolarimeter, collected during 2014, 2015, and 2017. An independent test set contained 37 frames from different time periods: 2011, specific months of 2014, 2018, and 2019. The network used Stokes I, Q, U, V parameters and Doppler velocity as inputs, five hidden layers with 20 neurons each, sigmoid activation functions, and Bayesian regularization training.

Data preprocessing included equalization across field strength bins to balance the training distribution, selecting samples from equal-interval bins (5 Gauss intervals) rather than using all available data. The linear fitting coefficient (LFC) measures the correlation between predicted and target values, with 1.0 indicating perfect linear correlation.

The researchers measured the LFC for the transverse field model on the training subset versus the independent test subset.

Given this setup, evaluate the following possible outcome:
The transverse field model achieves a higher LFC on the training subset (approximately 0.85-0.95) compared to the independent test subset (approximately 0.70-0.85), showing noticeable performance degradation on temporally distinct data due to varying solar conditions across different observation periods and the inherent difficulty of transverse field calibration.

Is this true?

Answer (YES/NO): NO